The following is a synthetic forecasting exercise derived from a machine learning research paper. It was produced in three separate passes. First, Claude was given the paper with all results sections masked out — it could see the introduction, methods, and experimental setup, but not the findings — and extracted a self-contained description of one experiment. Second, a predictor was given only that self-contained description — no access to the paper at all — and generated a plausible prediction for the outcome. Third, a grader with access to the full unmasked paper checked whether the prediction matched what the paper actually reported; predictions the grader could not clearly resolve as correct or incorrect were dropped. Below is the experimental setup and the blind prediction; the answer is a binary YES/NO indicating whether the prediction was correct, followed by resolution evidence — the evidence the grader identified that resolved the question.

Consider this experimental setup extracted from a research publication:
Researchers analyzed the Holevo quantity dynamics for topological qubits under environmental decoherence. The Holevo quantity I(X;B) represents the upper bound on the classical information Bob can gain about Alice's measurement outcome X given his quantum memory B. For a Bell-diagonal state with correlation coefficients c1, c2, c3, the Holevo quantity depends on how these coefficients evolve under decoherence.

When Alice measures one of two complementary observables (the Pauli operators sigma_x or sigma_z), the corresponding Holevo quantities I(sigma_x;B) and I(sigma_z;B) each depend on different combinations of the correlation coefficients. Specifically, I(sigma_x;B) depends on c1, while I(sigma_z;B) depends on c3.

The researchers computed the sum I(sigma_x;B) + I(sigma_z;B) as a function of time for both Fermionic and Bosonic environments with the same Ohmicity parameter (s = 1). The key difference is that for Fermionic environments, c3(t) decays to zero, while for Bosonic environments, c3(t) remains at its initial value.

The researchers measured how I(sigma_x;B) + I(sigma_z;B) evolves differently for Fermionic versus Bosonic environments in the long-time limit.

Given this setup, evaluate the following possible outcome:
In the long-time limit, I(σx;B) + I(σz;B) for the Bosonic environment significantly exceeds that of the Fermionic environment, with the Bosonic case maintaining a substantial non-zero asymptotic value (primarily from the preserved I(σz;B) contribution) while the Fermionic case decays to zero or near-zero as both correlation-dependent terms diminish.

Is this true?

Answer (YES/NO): YES